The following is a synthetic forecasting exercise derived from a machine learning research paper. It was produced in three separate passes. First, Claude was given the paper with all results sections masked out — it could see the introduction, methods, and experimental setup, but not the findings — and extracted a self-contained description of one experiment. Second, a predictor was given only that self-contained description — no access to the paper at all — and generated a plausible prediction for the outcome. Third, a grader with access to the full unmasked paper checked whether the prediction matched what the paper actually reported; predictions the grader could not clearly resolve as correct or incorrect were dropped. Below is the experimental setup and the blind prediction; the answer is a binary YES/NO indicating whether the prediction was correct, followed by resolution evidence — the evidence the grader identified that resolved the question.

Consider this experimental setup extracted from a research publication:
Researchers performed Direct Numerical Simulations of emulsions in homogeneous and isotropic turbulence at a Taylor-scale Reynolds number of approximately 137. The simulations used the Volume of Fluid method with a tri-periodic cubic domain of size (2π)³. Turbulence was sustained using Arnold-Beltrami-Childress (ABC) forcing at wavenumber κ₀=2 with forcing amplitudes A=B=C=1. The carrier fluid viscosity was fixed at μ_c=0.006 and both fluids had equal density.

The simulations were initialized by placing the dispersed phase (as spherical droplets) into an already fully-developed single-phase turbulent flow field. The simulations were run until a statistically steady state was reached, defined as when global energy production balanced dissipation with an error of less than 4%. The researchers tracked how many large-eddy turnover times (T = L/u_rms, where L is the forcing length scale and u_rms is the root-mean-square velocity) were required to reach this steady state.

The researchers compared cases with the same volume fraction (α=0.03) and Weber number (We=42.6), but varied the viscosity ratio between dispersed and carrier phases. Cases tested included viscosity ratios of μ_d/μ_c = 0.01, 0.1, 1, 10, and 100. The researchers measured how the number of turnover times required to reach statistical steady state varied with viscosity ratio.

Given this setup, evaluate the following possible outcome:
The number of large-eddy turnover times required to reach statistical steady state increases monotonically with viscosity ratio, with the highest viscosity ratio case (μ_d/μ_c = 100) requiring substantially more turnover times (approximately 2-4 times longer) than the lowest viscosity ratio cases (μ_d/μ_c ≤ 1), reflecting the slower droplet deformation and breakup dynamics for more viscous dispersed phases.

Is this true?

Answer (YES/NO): NO